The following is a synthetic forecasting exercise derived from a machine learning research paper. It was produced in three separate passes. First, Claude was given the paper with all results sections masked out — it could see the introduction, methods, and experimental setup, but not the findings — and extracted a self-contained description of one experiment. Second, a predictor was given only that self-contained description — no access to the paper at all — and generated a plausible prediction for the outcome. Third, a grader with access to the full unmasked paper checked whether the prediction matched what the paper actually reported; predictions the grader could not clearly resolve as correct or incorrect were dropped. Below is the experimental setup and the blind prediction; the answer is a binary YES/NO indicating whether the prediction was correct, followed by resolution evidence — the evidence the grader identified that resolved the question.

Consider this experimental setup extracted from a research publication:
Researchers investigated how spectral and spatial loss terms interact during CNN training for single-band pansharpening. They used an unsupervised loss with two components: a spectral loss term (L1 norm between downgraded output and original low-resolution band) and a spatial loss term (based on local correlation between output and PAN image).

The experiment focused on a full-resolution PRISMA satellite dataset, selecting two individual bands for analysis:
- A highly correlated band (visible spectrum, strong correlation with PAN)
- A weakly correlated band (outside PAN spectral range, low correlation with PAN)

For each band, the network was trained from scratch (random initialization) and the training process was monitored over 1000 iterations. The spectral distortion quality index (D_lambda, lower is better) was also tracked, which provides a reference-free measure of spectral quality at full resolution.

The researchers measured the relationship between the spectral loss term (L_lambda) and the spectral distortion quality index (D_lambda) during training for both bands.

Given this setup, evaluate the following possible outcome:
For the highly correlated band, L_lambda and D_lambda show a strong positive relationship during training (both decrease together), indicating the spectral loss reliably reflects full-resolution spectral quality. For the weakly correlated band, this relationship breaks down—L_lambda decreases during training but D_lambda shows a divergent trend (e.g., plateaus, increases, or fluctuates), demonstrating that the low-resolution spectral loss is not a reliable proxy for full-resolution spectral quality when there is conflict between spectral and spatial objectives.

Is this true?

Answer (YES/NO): NO